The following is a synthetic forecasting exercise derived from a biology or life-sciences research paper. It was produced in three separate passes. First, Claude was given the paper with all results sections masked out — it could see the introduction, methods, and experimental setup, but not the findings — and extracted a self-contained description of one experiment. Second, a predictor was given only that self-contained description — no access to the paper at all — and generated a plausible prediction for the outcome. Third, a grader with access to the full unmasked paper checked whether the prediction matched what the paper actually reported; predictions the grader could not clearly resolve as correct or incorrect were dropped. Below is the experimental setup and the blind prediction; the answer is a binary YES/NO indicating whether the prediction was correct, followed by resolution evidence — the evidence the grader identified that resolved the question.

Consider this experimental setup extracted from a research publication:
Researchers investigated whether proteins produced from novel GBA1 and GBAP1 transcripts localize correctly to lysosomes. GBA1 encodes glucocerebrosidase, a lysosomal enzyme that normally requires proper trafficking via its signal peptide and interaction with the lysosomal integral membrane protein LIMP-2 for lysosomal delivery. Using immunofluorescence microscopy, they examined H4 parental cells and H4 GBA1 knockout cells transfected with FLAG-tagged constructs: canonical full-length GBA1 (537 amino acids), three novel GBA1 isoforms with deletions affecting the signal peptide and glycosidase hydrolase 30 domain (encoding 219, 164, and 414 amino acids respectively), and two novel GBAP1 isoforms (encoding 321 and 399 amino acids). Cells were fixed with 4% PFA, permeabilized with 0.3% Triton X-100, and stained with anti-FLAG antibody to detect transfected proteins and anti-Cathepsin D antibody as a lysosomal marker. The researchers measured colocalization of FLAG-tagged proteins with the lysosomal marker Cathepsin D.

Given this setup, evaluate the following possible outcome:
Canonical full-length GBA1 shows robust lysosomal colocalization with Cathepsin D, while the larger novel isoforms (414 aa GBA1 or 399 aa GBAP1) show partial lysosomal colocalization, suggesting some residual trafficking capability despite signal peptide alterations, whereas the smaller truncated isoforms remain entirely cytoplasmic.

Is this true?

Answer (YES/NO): NO